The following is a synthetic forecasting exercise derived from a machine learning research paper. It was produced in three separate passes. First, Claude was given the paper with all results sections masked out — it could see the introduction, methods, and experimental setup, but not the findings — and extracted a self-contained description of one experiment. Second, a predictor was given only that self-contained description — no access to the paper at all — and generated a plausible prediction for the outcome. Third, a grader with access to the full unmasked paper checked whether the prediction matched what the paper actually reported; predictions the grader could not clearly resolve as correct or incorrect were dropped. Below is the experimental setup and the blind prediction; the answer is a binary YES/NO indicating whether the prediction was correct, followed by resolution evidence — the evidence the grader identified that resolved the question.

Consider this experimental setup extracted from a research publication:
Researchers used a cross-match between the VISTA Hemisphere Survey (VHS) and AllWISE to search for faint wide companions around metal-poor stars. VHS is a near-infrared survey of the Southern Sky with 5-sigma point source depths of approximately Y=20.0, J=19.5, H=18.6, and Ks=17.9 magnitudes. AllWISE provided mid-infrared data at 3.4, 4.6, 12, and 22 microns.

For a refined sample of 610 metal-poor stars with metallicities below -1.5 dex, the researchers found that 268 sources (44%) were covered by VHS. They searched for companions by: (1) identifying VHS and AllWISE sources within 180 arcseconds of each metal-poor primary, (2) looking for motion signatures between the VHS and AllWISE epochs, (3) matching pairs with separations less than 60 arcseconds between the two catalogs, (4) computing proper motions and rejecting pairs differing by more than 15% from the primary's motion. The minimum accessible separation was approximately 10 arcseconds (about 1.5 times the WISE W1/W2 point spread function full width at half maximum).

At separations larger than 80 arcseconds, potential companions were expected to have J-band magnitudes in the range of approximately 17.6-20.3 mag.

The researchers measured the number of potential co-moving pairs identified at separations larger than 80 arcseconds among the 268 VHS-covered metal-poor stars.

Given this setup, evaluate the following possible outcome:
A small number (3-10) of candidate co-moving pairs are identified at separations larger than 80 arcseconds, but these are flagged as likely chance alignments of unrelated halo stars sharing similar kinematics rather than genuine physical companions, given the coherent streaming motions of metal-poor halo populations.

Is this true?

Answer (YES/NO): NO